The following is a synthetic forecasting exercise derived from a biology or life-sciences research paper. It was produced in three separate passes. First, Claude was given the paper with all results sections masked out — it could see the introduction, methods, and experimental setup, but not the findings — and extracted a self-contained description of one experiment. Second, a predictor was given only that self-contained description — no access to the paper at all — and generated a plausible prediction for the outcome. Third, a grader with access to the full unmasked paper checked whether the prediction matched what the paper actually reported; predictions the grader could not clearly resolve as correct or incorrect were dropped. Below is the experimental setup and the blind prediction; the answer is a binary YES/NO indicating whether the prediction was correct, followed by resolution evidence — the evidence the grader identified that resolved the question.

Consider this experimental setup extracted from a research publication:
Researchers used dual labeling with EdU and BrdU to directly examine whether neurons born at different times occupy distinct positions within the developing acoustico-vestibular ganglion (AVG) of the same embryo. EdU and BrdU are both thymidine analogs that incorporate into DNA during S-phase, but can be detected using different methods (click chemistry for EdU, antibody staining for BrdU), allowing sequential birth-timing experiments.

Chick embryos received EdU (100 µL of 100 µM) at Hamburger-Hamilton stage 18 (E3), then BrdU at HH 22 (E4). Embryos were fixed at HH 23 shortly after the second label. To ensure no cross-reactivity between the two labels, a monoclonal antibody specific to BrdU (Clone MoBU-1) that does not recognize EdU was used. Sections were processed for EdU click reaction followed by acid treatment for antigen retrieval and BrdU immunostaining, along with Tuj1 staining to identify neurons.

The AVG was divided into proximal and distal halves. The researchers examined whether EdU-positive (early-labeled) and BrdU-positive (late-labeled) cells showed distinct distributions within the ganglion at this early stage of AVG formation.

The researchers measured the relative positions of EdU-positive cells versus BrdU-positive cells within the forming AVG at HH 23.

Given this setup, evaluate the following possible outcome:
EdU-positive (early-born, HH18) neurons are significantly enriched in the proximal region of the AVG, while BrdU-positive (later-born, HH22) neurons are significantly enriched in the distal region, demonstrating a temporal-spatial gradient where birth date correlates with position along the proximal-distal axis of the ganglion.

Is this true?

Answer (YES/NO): YES